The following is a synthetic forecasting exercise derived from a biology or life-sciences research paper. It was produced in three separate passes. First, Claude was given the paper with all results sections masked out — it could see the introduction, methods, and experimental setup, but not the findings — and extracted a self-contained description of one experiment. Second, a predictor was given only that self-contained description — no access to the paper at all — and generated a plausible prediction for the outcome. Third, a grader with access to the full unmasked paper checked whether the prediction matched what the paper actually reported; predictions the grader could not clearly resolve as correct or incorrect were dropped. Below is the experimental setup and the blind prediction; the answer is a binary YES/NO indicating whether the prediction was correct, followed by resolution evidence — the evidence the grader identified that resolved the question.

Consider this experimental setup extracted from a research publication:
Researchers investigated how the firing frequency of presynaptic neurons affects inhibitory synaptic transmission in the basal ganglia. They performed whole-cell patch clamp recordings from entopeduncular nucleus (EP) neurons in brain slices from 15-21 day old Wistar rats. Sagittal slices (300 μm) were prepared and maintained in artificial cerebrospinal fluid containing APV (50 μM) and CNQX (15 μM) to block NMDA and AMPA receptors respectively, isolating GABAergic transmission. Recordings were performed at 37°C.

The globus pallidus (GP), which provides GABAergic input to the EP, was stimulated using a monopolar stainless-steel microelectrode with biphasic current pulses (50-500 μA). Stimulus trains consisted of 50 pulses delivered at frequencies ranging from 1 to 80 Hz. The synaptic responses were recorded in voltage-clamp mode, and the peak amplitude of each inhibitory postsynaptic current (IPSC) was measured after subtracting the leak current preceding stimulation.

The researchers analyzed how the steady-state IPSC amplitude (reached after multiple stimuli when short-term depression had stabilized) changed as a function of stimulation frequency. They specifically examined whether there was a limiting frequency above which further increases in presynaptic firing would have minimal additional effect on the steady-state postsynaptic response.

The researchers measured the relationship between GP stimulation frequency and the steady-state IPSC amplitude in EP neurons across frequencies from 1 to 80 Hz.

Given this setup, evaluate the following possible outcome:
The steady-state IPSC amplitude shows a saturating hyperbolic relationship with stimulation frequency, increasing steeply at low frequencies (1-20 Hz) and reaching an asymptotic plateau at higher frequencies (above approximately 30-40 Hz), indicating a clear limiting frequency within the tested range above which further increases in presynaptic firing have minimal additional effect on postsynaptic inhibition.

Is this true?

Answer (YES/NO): NO